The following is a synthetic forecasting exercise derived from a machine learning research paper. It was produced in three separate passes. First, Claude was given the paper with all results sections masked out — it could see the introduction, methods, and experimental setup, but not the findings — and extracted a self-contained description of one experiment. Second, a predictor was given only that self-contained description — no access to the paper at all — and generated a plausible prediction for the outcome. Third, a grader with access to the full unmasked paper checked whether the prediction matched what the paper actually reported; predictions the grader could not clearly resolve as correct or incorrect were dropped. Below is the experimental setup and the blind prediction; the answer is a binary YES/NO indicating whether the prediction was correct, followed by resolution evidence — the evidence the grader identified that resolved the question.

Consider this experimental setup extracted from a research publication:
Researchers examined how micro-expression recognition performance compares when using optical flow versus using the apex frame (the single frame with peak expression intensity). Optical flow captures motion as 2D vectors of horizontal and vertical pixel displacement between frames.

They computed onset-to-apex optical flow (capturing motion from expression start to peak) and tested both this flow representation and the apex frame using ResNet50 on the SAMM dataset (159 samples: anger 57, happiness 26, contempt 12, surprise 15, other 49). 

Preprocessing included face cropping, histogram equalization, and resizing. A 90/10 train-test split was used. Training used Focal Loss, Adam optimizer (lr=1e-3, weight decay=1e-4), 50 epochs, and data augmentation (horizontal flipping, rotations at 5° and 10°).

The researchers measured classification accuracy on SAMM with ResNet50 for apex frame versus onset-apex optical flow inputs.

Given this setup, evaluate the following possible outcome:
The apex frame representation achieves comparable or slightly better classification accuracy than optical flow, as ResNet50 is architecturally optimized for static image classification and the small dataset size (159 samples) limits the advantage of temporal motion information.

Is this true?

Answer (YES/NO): NO